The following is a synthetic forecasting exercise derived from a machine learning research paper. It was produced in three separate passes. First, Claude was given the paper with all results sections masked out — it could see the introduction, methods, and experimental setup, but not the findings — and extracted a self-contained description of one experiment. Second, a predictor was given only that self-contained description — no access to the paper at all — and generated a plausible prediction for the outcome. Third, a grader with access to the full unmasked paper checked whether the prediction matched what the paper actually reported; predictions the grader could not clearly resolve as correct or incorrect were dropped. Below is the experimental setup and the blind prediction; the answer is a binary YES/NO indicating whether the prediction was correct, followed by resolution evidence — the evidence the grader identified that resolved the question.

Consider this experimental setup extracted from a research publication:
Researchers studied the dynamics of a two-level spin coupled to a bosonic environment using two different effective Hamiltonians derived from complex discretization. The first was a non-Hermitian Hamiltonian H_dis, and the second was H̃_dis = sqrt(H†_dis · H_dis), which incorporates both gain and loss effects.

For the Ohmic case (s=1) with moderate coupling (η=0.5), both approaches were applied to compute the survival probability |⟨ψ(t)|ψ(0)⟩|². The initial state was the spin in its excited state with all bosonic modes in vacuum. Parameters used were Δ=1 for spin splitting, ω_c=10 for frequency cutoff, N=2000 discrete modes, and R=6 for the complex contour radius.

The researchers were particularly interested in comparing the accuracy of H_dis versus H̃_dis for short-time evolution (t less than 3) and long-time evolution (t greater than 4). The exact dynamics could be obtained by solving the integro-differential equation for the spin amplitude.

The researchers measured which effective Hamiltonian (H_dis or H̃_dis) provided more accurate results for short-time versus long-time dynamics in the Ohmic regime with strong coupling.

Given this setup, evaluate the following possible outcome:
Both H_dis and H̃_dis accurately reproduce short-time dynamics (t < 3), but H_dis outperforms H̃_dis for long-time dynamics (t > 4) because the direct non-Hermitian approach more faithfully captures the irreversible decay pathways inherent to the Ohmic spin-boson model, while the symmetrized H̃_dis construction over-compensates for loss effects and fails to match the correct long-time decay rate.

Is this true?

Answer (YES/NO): NO